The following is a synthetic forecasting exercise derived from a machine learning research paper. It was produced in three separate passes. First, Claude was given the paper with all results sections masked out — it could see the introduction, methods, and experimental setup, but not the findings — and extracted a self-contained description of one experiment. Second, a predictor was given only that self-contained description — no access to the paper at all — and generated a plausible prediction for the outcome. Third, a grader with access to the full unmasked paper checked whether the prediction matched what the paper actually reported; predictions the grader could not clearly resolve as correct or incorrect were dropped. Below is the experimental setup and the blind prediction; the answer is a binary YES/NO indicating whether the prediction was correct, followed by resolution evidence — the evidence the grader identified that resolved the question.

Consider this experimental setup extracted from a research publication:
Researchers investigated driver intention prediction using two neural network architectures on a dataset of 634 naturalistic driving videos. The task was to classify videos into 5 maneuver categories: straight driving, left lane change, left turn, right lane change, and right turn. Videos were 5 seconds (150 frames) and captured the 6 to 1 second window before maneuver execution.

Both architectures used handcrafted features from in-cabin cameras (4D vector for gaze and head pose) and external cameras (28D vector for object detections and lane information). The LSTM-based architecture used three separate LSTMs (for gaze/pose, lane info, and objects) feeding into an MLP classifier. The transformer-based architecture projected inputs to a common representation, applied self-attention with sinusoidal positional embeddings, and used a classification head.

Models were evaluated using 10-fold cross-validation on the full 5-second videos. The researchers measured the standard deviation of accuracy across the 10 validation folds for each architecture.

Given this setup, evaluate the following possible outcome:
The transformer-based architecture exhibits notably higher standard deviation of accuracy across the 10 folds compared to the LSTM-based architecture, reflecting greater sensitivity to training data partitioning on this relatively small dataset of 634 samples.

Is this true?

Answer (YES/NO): YES